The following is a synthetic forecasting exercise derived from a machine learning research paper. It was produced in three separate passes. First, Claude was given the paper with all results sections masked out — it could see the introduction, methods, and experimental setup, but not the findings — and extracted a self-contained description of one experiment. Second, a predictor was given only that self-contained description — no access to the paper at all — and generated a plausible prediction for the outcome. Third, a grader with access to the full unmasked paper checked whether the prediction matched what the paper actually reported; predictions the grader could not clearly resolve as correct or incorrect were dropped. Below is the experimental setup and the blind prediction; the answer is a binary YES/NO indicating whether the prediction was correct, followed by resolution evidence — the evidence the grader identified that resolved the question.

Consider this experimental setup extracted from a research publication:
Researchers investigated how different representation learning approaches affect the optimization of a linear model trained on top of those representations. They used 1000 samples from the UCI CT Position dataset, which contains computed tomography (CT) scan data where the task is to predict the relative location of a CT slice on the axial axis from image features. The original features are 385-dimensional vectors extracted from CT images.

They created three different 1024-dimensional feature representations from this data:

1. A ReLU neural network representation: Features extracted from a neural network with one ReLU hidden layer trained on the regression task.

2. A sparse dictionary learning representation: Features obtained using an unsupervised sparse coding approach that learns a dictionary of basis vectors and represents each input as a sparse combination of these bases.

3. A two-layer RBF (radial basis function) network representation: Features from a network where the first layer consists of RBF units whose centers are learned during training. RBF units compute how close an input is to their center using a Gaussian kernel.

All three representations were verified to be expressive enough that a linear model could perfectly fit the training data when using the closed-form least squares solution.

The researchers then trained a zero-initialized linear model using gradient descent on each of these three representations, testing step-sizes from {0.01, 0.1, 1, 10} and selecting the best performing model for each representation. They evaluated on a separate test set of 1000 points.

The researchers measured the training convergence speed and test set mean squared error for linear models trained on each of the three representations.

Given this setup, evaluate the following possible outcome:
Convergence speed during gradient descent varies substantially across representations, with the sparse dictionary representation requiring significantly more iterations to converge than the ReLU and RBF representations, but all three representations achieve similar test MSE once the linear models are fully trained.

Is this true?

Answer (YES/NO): NO